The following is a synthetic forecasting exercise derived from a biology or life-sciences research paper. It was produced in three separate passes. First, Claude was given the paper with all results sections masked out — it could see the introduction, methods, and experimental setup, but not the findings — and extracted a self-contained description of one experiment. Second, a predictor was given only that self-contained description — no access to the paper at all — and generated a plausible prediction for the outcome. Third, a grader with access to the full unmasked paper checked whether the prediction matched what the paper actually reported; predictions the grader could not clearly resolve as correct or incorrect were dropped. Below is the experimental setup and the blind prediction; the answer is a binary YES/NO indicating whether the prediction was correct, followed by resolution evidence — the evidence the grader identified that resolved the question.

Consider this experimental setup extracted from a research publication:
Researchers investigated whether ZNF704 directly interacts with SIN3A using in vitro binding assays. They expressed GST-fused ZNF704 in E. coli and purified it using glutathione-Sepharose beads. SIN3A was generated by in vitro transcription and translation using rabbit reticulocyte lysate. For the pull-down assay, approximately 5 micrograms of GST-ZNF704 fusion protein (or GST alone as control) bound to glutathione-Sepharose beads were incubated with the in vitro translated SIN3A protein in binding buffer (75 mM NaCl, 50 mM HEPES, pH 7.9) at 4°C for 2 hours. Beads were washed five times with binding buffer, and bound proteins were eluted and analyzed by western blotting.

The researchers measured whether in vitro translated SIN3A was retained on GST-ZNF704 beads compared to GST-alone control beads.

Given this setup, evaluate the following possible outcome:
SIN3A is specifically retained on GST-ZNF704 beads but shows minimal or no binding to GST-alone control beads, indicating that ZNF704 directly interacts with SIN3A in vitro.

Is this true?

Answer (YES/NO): YES